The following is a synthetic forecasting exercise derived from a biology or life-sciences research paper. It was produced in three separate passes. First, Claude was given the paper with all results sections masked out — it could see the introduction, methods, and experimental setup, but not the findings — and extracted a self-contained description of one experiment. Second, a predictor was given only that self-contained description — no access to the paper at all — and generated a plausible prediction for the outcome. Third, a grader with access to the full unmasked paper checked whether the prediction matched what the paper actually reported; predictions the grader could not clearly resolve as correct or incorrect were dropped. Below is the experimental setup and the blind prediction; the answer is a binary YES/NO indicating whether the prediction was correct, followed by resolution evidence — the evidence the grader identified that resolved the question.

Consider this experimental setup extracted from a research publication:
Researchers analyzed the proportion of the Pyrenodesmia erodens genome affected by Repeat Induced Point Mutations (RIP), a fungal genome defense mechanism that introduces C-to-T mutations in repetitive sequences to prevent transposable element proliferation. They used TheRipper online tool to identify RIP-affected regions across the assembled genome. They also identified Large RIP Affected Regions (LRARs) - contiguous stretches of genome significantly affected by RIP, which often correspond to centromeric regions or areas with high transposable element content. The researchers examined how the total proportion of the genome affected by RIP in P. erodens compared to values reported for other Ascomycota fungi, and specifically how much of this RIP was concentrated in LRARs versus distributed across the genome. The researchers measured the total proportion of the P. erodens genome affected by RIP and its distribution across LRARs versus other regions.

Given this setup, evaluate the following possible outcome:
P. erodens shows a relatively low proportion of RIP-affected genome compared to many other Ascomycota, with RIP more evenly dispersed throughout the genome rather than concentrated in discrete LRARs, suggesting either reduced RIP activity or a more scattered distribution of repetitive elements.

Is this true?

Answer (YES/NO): NO